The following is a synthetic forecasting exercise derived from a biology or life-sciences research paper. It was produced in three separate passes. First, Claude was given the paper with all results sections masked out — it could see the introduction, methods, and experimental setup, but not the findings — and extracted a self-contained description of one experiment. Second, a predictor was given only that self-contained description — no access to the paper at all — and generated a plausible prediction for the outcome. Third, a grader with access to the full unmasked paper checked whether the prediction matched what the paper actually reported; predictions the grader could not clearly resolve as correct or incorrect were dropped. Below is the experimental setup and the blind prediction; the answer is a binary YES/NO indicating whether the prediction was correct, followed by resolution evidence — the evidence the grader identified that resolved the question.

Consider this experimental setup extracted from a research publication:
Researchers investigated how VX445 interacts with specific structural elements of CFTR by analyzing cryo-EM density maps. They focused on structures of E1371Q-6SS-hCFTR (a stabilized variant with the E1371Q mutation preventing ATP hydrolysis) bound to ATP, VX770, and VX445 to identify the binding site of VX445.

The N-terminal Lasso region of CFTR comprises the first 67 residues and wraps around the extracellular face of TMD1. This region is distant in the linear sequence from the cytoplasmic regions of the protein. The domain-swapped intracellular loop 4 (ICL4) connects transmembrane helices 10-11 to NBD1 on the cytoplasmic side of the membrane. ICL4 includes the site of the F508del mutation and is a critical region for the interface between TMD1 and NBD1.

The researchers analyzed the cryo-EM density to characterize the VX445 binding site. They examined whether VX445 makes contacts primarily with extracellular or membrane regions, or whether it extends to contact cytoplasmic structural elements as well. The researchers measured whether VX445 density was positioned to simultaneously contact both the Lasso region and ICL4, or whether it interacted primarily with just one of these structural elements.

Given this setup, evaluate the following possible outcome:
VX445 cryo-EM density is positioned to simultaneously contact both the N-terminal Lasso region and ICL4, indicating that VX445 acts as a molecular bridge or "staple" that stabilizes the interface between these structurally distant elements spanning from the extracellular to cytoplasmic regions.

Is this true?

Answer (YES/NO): NO